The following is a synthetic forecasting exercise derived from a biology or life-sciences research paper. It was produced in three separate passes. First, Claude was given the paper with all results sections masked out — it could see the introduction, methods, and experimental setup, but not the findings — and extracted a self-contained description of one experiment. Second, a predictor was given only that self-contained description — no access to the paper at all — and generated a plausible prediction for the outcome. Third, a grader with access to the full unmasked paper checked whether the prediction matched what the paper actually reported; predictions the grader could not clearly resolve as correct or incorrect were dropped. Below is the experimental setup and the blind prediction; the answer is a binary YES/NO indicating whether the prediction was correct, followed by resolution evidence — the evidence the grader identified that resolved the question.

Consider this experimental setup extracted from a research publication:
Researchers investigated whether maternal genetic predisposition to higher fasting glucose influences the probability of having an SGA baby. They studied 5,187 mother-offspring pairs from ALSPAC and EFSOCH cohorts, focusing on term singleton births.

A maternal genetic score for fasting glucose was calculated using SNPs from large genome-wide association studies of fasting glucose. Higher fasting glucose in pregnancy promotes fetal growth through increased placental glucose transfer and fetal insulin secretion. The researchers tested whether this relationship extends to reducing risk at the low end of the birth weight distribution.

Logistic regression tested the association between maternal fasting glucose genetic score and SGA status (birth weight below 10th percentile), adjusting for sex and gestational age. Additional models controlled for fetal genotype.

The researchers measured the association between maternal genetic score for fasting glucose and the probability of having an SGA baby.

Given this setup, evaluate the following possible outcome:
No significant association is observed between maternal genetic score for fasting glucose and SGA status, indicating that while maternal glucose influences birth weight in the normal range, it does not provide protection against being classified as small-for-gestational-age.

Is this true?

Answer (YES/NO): NO